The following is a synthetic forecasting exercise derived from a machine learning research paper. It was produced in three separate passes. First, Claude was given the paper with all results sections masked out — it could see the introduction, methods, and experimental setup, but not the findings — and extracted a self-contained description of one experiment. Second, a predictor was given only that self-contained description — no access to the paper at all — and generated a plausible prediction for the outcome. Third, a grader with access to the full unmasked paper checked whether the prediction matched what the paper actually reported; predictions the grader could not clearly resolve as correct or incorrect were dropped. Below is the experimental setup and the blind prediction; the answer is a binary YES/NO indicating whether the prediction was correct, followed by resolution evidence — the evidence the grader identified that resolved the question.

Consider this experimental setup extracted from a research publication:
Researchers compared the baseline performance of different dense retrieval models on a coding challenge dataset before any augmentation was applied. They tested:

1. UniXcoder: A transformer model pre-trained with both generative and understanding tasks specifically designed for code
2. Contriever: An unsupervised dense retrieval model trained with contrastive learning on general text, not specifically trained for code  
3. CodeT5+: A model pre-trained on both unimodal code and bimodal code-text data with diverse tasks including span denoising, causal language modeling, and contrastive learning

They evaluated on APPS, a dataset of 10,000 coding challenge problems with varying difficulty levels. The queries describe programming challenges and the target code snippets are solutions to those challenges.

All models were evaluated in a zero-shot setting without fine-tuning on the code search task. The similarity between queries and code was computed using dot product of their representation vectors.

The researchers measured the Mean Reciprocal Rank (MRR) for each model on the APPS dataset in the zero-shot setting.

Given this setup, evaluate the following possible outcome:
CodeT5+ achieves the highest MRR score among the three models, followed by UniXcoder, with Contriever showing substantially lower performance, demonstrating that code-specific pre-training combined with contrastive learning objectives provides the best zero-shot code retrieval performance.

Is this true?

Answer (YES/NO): NO